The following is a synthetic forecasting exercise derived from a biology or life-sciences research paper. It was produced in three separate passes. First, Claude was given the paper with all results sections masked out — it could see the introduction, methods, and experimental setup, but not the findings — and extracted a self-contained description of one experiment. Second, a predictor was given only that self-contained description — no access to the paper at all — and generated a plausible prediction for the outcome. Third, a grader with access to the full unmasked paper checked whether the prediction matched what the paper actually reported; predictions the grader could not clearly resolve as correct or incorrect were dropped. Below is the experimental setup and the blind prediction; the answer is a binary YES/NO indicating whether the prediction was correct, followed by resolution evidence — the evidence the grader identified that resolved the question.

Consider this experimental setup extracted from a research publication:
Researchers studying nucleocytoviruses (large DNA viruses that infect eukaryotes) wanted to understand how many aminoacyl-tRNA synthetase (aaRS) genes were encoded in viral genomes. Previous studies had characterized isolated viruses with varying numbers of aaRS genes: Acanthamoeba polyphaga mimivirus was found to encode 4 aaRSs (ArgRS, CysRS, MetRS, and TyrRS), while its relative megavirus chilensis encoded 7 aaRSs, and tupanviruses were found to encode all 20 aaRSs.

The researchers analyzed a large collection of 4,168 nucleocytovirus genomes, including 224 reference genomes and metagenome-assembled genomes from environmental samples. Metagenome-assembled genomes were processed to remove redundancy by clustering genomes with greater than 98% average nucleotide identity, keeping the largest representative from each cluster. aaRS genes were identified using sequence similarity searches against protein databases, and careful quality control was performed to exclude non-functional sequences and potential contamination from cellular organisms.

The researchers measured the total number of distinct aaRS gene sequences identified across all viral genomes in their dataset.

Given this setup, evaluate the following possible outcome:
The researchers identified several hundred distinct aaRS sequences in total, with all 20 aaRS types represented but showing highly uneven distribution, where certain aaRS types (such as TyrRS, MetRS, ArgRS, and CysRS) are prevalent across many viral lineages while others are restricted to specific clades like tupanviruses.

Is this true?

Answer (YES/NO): NO